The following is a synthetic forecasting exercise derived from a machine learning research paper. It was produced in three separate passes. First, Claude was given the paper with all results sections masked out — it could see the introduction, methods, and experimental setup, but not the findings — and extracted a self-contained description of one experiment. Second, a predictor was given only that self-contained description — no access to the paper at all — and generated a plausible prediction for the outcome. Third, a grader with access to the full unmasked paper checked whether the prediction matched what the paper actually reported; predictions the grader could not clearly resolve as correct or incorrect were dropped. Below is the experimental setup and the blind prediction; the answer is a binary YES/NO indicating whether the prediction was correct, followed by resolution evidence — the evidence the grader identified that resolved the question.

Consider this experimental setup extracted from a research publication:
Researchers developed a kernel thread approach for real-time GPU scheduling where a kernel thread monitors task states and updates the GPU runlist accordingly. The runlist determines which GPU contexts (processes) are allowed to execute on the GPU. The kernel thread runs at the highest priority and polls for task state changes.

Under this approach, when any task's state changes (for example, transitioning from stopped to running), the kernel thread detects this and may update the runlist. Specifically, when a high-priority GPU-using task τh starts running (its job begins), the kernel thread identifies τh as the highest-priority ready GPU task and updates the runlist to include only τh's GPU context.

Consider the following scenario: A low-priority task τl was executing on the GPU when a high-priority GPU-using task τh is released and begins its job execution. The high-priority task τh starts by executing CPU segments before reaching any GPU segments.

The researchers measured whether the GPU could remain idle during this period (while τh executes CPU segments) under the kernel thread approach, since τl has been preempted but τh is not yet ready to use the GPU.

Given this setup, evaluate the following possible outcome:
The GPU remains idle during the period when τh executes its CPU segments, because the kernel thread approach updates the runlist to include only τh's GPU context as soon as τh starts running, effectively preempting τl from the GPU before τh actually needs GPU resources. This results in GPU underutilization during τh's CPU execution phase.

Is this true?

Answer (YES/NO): YES